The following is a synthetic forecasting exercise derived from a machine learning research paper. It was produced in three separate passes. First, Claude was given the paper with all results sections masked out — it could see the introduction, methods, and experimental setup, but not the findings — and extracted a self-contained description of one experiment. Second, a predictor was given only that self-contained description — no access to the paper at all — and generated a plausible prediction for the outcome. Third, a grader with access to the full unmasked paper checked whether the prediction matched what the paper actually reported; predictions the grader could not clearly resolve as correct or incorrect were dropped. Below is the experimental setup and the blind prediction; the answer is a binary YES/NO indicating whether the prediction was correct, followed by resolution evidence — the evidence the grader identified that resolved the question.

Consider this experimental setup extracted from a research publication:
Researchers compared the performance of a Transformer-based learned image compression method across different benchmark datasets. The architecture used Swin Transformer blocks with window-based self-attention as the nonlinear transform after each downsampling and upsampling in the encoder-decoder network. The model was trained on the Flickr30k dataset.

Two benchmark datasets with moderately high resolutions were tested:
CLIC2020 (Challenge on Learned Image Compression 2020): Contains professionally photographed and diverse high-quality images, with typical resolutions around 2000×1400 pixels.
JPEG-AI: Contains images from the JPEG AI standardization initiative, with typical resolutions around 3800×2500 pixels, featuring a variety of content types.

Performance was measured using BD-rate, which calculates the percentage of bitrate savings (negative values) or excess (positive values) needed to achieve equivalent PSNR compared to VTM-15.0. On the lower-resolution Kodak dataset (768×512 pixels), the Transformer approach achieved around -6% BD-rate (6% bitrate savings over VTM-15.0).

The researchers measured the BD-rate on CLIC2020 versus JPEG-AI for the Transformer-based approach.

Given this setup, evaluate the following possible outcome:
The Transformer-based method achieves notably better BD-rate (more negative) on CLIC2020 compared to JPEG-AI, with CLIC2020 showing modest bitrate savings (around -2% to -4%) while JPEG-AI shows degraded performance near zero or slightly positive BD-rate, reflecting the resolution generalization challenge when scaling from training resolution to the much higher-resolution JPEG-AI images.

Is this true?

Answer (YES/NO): NO